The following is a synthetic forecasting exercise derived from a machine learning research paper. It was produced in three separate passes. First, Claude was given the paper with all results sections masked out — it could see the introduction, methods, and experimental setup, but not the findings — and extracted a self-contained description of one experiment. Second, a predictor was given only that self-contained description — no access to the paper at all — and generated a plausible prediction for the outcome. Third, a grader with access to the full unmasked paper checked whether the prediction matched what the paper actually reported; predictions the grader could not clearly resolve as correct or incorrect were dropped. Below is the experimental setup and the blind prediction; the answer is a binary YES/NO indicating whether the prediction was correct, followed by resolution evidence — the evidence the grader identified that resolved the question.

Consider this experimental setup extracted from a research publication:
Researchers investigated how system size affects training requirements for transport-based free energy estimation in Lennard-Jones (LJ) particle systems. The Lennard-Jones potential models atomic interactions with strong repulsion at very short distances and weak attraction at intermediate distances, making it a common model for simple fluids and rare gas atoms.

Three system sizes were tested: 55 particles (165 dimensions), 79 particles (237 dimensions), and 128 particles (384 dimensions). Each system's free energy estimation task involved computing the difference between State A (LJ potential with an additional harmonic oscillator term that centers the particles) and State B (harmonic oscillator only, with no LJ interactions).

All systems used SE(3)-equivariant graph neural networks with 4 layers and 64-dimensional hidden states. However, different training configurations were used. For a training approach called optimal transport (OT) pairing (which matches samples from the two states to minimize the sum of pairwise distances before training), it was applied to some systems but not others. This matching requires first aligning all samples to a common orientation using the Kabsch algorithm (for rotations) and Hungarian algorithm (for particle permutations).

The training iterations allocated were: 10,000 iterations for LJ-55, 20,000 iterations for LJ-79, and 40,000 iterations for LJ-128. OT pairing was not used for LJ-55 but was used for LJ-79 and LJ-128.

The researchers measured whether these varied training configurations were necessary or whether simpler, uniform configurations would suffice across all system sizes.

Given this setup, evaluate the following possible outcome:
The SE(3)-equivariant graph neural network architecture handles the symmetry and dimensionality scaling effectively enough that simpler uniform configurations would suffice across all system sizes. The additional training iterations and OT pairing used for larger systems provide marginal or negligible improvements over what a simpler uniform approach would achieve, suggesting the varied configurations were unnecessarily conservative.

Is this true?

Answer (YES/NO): NO